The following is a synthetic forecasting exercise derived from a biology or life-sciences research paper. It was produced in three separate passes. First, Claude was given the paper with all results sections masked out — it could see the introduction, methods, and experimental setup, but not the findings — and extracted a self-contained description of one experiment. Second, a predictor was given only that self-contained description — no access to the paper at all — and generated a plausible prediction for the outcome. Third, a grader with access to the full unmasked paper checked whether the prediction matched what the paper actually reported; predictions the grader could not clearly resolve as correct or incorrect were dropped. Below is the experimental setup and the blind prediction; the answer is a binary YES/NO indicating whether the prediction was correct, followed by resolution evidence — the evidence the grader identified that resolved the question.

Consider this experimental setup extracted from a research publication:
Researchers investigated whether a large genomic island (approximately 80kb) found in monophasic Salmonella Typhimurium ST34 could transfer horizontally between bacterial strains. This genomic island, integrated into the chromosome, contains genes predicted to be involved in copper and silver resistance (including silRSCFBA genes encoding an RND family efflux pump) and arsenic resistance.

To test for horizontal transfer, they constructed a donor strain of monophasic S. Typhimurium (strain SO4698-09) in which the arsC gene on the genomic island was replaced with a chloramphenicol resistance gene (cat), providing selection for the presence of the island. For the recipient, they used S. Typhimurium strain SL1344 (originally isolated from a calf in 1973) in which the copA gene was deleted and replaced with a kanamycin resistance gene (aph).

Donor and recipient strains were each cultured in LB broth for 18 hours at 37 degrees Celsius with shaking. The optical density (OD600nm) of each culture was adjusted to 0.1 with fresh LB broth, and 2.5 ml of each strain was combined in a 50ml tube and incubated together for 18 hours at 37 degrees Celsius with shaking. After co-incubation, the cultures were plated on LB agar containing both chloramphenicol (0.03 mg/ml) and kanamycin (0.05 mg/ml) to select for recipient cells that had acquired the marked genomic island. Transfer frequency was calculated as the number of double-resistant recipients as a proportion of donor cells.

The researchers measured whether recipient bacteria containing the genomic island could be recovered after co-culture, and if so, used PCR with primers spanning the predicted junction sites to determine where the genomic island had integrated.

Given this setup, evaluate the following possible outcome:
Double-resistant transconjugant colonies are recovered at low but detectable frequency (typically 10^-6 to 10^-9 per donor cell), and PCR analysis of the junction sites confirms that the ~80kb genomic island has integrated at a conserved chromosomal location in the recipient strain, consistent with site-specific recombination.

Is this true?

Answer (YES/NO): YES